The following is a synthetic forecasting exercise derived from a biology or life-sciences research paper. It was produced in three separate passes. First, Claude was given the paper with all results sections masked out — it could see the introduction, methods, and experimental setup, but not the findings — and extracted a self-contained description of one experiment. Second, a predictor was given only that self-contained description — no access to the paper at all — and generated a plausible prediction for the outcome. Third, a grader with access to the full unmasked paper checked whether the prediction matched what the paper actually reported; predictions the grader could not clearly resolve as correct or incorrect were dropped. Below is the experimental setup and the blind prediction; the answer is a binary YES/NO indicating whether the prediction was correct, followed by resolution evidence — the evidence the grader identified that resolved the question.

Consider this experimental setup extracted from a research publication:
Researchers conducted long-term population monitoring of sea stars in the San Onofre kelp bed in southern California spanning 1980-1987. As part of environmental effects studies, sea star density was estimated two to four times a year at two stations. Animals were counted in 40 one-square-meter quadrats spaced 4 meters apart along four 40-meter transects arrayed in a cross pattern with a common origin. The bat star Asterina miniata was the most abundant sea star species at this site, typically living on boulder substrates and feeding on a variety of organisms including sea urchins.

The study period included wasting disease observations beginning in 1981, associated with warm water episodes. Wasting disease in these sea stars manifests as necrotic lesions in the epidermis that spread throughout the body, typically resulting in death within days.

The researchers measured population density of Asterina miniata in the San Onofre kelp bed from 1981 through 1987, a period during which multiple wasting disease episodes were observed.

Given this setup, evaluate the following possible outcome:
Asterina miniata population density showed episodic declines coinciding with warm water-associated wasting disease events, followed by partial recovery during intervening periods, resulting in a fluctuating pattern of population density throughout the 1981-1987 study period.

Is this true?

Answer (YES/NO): NO